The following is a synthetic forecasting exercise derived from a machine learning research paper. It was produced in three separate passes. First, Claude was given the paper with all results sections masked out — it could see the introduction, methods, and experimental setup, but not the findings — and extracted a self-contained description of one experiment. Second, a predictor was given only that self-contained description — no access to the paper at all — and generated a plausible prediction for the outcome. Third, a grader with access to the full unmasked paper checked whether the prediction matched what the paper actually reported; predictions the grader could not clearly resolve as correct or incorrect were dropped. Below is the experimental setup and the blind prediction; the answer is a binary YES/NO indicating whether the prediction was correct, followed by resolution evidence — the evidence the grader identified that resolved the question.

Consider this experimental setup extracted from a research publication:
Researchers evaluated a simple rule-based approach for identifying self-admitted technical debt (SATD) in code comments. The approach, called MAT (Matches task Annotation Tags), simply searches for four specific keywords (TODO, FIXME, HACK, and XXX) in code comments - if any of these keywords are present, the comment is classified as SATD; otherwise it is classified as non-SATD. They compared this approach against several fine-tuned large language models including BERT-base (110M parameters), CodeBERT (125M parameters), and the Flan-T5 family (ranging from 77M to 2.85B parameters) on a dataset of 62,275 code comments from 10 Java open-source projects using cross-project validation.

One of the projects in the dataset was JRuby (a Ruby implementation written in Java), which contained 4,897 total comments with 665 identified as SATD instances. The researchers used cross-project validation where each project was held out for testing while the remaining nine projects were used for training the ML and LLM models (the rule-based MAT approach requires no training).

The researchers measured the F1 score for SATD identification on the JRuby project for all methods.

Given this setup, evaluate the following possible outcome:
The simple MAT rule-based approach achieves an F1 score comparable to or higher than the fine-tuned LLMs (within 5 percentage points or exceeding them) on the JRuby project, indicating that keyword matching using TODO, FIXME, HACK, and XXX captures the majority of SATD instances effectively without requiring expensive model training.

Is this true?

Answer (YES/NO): YES